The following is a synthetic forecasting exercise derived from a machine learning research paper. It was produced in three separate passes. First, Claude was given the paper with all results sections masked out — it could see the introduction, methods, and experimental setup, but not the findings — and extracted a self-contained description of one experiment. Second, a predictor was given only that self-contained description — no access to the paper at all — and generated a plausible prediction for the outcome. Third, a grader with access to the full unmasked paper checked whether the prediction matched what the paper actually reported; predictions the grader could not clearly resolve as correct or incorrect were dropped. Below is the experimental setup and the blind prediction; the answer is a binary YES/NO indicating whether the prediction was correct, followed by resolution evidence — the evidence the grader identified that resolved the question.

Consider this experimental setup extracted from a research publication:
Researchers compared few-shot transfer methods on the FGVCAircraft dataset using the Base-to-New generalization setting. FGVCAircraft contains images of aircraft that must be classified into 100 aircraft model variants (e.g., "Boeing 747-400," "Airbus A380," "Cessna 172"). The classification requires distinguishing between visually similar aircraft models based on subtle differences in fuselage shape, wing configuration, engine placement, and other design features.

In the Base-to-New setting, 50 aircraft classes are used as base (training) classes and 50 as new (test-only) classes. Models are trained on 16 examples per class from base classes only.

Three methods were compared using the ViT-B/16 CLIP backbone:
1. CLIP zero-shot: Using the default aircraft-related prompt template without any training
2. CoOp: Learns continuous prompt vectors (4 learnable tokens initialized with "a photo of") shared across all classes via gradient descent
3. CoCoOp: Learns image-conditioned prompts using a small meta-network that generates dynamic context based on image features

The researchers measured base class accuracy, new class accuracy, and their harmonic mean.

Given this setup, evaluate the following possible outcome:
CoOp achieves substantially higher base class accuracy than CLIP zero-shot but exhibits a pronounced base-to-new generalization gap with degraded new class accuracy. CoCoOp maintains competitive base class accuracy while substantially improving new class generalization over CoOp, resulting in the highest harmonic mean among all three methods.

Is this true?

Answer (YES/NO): NO